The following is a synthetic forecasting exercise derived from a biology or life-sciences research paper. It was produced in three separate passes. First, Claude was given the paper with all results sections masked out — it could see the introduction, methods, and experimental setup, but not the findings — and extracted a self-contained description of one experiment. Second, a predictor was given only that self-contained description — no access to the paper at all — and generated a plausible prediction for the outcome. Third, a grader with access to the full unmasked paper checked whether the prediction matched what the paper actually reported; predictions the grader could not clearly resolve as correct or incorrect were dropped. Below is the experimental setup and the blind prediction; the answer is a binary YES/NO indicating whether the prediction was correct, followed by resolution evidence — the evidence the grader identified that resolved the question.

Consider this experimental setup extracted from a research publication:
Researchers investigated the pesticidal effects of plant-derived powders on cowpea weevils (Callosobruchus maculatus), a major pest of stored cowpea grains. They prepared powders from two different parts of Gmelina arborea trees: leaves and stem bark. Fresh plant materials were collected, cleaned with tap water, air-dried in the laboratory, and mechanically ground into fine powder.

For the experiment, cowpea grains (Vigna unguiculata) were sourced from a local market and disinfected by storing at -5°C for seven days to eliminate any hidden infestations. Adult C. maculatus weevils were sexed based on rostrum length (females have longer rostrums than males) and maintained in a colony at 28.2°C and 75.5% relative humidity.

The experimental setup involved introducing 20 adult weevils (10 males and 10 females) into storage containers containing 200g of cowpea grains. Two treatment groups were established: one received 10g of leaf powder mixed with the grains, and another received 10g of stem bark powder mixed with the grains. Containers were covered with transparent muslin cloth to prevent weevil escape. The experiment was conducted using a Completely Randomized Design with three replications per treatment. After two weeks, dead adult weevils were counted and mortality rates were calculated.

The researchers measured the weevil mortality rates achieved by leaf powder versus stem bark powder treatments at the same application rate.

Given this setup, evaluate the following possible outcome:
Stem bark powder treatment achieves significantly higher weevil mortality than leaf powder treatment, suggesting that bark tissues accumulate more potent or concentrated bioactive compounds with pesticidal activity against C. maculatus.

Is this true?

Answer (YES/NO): NO